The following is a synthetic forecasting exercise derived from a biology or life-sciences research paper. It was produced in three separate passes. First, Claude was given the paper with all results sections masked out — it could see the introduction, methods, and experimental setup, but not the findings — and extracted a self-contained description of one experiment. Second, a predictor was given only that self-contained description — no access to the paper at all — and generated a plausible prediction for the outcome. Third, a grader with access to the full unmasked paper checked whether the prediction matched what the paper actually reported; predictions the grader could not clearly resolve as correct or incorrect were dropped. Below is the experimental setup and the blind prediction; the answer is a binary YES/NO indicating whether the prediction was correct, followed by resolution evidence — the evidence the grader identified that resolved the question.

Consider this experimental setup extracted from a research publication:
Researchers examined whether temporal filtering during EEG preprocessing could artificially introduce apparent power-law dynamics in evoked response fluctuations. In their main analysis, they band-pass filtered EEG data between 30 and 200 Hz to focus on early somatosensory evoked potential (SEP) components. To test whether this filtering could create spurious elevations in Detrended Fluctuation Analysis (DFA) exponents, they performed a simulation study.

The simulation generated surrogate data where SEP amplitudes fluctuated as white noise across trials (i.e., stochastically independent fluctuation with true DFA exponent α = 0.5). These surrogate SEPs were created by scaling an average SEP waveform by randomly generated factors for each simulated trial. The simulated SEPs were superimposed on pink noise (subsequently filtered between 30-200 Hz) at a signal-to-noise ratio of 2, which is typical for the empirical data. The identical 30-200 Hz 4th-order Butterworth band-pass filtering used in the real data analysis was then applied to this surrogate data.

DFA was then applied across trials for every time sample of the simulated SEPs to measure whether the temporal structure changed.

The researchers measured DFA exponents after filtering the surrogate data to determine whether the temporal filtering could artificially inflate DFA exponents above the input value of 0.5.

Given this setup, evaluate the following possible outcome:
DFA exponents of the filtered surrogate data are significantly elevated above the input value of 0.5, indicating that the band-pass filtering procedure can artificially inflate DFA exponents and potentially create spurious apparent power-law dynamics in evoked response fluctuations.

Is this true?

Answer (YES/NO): NO